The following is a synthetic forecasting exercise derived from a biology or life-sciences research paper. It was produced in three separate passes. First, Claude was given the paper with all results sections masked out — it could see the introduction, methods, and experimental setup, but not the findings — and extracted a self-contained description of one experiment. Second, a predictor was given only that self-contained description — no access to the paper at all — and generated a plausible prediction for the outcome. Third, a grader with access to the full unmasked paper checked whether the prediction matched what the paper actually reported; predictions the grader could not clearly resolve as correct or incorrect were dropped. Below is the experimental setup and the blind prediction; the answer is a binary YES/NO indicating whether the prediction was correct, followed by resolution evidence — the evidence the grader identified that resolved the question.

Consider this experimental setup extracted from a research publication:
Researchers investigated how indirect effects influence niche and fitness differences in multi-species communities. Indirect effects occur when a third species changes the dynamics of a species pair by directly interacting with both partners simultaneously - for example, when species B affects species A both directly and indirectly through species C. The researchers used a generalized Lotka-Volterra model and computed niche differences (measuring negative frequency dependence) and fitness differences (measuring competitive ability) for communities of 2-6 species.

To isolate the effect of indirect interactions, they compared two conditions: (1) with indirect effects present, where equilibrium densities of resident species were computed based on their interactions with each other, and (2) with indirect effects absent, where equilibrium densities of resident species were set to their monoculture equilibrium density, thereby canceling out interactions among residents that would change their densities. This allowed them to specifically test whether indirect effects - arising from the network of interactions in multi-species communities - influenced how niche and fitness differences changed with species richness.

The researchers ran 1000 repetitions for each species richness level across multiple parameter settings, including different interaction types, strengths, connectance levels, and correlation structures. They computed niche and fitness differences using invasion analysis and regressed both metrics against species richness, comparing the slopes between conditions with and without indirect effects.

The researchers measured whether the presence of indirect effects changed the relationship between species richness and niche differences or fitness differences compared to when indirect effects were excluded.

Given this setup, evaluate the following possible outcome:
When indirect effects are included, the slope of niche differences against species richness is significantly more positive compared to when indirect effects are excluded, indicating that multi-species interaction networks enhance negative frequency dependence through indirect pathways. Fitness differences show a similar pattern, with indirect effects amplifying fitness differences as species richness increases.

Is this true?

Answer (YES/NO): NO